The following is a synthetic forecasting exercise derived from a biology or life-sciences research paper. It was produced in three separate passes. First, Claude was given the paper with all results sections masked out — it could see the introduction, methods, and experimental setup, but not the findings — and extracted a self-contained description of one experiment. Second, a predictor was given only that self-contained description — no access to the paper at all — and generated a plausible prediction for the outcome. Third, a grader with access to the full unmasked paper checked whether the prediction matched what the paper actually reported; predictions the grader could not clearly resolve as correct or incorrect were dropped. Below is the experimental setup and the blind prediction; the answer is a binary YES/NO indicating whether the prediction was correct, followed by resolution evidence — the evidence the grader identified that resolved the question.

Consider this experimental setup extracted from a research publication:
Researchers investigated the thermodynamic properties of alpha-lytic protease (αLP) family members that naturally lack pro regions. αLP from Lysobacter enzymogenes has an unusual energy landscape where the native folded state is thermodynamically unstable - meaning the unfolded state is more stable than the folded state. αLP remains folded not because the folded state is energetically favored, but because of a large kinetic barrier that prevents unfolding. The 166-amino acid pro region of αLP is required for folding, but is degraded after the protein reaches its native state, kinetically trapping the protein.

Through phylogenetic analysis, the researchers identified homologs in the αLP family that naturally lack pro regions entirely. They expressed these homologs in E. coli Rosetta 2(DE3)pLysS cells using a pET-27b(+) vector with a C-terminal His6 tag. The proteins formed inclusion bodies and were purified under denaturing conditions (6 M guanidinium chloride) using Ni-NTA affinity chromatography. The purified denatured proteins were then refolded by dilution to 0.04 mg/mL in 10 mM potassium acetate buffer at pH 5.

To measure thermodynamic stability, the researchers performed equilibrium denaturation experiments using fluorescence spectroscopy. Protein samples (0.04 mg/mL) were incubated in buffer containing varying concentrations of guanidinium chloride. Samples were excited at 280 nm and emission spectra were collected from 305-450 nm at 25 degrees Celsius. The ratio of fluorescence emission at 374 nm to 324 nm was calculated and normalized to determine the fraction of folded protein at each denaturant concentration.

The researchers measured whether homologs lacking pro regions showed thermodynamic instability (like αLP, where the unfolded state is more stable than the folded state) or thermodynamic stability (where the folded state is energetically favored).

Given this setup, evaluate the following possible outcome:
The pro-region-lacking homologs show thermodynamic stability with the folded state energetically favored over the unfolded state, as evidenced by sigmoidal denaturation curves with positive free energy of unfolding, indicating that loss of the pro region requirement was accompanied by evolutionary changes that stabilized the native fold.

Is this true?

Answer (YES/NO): YES